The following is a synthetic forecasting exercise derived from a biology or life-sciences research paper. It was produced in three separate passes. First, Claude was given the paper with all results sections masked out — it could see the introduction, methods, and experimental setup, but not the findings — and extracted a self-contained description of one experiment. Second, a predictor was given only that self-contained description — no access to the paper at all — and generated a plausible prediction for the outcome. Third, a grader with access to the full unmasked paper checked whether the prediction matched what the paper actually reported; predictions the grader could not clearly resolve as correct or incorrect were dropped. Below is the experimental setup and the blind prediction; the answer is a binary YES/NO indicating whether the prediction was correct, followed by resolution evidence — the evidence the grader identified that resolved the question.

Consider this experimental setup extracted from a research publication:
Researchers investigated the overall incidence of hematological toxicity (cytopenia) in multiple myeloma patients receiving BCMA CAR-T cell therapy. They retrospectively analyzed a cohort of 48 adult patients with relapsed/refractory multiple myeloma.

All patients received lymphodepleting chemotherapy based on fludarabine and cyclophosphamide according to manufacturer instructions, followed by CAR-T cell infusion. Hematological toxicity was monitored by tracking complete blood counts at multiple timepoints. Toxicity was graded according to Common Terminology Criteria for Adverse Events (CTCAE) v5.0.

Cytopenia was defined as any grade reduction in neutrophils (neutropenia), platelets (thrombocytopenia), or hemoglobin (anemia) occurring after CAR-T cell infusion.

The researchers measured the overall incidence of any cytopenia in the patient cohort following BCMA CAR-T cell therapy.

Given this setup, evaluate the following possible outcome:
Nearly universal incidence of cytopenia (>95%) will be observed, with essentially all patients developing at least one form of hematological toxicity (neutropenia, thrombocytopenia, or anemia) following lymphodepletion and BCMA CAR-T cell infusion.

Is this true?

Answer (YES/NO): YES